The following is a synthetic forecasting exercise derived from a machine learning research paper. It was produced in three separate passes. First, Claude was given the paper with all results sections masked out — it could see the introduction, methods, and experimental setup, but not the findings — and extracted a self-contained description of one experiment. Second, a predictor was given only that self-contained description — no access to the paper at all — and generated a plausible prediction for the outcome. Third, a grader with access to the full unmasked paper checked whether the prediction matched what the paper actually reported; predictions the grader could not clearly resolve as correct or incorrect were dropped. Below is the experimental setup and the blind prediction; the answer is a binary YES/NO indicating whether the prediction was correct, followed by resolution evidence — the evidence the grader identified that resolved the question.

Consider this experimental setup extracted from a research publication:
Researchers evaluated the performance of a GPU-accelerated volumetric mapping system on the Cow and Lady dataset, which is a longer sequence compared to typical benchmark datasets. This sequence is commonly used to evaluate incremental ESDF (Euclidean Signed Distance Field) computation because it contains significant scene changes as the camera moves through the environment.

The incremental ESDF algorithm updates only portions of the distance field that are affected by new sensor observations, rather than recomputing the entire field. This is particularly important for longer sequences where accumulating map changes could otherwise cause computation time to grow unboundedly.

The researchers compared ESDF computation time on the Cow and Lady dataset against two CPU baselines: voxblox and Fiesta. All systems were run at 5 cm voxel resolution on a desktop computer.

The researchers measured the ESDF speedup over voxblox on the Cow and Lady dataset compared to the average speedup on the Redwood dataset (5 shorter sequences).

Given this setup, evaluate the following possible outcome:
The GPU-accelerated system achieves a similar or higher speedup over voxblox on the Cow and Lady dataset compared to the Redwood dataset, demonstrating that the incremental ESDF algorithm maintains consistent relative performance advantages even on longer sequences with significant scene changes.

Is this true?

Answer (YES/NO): YES